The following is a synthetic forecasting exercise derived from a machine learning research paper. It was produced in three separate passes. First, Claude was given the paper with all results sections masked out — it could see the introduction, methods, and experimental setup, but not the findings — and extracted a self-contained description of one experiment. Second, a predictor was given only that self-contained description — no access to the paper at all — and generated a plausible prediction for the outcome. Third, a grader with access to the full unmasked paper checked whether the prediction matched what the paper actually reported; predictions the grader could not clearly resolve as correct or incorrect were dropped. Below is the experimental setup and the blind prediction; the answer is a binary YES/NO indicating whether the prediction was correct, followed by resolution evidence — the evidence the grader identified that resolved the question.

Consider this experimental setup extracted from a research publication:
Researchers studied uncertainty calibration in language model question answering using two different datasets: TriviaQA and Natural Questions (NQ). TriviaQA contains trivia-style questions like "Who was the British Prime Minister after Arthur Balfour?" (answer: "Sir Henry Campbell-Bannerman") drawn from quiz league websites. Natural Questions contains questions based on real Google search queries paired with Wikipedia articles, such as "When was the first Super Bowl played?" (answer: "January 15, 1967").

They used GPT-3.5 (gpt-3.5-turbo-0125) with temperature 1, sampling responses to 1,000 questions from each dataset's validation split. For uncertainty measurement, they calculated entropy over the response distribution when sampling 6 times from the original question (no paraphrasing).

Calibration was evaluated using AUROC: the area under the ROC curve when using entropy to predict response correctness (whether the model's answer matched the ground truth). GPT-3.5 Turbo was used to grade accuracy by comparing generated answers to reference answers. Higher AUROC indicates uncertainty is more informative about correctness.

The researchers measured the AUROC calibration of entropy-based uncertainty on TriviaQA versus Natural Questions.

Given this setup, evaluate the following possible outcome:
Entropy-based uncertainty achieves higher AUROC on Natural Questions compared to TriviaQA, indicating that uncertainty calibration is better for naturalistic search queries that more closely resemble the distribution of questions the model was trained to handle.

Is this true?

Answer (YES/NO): NO